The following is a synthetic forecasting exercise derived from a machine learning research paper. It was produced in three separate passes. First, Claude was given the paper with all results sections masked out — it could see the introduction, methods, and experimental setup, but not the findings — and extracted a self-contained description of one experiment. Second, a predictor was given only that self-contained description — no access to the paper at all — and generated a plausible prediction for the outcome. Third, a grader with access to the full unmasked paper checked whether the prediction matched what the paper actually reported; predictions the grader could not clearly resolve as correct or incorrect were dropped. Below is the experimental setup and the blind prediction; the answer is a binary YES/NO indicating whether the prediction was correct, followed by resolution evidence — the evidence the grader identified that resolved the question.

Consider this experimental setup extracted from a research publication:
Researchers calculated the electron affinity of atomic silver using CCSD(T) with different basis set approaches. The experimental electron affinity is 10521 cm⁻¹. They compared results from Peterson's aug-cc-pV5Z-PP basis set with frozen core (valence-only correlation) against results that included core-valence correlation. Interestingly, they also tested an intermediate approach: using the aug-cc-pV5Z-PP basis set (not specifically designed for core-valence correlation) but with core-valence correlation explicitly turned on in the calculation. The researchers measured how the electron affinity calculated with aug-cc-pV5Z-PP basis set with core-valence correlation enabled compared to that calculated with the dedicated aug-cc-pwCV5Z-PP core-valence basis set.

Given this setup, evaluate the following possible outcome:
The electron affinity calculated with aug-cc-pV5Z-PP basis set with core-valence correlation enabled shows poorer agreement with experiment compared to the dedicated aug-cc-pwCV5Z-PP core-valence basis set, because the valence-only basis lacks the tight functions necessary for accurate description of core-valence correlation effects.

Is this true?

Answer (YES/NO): NO